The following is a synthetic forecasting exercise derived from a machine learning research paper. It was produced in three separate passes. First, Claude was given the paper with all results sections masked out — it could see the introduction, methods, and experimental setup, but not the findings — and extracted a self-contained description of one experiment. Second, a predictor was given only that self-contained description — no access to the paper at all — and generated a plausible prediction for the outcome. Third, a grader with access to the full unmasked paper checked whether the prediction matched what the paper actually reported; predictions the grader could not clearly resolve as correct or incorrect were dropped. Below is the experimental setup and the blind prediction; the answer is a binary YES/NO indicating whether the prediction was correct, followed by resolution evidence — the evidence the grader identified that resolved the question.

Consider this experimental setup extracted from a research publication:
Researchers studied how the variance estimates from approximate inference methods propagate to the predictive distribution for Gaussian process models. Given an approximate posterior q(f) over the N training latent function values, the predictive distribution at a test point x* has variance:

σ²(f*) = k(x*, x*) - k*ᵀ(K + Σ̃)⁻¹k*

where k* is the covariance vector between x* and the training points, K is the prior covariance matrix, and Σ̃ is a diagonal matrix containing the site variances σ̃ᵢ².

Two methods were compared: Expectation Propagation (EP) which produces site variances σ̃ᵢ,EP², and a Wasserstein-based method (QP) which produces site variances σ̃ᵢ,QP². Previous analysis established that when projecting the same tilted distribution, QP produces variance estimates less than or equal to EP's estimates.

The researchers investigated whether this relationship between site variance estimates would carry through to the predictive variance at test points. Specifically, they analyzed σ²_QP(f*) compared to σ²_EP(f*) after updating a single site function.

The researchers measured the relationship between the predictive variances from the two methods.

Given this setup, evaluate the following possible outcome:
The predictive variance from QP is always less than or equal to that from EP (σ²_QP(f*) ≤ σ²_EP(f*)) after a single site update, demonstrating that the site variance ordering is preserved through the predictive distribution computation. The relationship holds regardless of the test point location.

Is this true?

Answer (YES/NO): YES